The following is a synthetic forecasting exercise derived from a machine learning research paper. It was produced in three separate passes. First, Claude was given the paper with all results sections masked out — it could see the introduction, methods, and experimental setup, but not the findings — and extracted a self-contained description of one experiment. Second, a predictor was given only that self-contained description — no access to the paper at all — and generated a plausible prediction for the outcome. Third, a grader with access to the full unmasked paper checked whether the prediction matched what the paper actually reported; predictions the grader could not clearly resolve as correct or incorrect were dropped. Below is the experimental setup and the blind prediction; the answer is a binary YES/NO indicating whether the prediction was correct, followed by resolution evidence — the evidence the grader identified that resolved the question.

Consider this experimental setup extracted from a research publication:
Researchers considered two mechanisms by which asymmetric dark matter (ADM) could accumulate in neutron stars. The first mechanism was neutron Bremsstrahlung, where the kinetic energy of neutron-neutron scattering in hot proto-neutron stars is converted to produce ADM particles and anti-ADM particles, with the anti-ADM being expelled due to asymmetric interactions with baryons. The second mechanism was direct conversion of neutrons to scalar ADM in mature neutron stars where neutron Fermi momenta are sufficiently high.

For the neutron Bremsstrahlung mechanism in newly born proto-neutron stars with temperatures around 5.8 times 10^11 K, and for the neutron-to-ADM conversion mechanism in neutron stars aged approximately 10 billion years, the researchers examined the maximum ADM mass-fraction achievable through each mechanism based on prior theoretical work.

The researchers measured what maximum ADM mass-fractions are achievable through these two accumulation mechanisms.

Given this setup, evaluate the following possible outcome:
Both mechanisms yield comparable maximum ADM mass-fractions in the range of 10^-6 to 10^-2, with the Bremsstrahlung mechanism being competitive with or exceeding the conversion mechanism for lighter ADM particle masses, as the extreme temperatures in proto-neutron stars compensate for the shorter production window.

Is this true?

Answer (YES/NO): NO